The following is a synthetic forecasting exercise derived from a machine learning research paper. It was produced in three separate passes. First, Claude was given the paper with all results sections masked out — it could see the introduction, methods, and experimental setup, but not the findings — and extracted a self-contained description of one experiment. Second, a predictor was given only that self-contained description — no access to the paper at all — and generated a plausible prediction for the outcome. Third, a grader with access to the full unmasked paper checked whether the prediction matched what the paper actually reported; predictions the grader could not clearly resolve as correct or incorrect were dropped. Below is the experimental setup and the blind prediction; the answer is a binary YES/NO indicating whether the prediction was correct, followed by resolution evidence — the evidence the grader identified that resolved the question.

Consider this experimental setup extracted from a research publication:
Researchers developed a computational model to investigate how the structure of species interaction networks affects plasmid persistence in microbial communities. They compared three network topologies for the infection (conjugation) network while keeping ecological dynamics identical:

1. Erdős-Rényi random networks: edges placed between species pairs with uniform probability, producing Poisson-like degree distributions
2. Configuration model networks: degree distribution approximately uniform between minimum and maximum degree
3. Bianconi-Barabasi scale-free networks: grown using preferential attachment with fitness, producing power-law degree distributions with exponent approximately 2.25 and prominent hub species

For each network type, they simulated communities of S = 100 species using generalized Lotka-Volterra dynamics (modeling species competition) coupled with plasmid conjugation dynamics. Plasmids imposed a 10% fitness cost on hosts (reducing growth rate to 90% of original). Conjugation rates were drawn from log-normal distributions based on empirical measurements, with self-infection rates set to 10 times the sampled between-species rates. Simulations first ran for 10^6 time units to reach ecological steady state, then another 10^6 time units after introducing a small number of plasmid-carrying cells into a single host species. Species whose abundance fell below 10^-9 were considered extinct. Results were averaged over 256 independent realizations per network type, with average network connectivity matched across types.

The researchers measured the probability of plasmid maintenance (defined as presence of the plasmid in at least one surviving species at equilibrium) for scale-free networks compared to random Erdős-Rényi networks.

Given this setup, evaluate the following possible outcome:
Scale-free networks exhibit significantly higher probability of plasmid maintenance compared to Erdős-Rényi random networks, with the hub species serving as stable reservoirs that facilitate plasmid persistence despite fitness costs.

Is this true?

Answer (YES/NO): NO